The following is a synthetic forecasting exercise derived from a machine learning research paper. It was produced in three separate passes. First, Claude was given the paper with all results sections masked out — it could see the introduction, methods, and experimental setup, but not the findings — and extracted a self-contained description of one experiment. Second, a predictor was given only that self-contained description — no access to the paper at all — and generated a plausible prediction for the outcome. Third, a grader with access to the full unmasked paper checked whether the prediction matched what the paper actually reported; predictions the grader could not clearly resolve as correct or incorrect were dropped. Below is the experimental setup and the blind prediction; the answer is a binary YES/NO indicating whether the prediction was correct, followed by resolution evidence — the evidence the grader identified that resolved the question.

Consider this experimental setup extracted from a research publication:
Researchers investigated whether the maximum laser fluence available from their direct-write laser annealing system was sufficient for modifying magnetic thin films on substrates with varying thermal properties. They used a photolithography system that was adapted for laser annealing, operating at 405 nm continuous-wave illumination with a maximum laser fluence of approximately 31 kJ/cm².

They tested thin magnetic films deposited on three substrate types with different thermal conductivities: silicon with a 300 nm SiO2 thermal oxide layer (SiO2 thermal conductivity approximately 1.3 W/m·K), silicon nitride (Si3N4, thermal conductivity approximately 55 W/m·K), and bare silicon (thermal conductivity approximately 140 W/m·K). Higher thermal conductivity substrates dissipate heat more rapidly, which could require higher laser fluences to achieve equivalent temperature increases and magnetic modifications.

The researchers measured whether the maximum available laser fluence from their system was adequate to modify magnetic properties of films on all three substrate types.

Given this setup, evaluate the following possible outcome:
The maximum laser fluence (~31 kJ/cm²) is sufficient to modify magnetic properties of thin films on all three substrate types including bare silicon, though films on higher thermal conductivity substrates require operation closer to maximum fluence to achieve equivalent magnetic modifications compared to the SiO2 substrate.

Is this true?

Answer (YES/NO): YES